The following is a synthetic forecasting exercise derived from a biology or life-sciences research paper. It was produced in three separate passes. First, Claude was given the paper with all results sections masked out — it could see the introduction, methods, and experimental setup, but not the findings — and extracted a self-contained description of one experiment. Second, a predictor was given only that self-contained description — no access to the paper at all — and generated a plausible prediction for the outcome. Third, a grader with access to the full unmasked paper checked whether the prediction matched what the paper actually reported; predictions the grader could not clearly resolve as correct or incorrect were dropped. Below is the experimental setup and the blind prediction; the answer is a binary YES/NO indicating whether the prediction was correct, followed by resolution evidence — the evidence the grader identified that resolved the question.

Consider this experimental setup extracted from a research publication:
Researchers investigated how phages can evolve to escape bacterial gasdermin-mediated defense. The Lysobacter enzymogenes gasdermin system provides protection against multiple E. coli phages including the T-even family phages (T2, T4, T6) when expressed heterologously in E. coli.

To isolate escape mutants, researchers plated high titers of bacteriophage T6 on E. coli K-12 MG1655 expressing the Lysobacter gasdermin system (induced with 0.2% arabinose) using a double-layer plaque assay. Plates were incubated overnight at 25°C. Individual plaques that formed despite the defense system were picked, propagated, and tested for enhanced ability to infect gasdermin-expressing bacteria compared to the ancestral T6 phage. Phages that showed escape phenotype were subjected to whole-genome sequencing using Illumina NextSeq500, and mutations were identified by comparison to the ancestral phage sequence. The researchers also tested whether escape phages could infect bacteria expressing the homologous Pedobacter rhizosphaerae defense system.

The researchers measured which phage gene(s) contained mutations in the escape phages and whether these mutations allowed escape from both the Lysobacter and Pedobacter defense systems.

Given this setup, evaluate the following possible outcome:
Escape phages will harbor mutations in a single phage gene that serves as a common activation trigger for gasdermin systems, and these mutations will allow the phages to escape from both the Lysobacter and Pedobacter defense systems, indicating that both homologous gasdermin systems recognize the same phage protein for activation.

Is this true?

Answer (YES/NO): YES